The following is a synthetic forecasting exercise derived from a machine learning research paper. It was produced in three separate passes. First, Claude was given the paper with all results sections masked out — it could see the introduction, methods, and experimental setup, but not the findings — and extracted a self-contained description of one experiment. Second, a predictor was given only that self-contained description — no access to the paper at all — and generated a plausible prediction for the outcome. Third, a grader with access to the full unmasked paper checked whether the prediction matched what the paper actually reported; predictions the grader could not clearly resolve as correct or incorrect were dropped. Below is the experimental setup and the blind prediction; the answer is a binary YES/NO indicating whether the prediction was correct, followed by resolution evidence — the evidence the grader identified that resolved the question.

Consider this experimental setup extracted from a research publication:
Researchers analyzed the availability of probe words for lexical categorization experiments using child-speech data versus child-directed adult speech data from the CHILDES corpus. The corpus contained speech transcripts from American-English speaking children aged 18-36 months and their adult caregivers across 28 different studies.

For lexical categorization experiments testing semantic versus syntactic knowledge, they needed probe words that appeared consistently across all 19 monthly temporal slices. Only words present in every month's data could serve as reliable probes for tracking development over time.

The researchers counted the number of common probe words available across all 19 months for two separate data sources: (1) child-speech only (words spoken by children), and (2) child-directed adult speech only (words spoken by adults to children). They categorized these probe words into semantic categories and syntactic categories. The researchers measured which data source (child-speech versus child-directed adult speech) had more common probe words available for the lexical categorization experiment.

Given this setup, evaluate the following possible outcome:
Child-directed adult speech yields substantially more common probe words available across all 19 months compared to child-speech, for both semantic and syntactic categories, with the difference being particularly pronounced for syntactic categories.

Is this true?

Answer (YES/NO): YES